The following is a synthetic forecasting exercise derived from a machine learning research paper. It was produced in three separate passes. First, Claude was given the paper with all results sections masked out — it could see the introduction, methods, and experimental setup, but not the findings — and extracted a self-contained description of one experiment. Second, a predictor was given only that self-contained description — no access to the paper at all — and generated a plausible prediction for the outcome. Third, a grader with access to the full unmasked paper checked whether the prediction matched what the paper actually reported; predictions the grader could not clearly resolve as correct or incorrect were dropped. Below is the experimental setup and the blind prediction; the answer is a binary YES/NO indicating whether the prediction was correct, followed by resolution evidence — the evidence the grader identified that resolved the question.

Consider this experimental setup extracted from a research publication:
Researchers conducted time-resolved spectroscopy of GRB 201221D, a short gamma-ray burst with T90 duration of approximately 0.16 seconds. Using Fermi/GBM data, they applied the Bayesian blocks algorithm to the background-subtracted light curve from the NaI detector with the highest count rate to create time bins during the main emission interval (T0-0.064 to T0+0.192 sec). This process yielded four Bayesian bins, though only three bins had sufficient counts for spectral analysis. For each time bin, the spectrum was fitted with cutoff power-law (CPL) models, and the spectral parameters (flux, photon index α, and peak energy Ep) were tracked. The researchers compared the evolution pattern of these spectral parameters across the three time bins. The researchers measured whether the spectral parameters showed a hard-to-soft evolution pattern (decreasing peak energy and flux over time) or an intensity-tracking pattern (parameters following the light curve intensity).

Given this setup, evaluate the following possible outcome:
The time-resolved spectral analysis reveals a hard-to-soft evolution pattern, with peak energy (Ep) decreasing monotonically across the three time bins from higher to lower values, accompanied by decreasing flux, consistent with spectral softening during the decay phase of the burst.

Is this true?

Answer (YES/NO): NO